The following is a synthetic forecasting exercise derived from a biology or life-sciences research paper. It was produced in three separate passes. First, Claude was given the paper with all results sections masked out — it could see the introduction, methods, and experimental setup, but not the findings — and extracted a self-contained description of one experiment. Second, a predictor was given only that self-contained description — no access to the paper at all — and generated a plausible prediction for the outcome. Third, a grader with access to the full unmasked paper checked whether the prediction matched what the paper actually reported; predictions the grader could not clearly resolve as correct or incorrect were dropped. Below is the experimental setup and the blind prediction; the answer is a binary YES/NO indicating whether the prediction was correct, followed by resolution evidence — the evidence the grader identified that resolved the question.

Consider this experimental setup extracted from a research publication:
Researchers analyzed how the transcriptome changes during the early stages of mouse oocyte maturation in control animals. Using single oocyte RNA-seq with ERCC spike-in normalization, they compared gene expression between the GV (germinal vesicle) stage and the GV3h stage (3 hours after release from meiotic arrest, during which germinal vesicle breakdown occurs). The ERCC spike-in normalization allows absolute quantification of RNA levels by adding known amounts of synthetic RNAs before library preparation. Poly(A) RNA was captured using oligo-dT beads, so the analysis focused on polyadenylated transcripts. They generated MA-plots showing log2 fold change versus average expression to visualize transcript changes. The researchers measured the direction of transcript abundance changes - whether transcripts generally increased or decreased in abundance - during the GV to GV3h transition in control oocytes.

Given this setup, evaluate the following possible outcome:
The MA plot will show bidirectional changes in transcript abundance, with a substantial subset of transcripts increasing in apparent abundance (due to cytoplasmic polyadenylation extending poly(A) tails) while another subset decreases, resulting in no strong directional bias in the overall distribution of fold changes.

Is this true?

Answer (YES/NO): NO